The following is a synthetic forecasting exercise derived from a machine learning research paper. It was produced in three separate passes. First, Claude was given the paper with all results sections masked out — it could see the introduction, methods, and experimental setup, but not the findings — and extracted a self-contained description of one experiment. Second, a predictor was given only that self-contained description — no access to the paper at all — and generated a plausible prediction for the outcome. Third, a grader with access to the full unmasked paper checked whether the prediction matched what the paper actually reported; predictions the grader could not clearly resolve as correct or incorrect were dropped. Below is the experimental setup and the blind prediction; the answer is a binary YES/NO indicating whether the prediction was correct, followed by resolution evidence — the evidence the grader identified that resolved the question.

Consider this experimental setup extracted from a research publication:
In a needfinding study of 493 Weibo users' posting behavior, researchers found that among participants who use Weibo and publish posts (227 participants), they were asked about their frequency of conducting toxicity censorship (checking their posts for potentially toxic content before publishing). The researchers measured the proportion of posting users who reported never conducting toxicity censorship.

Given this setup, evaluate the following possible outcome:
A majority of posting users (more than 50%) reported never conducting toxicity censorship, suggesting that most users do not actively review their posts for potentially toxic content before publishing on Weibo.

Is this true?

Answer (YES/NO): NO